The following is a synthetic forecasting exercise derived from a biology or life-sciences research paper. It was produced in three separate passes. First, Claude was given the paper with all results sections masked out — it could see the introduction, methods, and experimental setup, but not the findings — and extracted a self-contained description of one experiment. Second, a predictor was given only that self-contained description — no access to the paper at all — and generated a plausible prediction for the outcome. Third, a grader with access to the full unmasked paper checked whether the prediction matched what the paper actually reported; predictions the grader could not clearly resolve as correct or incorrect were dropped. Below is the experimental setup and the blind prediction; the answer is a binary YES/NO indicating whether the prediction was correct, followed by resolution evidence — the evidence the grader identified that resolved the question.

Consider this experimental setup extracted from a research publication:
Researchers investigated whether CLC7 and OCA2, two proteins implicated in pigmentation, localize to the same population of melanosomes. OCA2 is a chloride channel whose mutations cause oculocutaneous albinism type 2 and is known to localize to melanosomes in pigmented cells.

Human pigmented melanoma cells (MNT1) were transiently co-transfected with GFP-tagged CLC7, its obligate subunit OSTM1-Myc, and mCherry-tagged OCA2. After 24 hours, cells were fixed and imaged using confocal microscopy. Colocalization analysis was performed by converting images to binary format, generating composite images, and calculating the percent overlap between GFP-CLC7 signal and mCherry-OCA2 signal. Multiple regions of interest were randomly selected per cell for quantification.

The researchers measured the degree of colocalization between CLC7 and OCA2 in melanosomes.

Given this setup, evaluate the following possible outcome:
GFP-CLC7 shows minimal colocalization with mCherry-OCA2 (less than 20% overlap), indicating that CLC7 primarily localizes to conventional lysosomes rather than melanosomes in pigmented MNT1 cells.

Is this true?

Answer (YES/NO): NO